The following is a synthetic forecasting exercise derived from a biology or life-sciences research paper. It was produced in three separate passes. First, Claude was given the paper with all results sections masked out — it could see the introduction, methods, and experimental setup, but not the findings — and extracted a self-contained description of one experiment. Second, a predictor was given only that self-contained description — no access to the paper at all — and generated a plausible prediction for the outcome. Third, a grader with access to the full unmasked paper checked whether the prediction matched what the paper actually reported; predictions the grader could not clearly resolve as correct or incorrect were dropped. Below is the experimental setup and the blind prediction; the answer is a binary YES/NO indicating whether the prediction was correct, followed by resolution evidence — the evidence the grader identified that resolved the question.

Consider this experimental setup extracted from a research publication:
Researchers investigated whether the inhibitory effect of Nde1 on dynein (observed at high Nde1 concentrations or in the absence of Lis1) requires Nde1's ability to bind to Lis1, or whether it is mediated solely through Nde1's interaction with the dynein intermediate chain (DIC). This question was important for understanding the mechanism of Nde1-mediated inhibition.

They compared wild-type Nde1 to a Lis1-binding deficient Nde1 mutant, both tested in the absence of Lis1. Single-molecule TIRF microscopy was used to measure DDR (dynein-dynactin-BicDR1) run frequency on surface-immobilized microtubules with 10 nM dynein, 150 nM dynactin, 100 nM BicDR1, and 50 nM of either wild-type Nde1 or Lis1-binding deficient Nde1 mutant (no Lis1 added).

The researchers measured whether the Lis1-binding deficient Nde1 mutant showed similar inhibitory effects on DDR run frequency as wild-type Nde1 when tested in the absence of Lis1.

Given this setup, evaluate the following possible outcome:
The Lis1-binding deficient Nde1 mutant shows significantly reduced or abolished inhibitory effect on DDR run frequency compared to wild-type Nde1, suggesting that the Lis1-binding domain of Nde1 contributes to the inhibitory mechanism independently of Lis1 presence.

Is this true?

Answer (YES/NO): NO